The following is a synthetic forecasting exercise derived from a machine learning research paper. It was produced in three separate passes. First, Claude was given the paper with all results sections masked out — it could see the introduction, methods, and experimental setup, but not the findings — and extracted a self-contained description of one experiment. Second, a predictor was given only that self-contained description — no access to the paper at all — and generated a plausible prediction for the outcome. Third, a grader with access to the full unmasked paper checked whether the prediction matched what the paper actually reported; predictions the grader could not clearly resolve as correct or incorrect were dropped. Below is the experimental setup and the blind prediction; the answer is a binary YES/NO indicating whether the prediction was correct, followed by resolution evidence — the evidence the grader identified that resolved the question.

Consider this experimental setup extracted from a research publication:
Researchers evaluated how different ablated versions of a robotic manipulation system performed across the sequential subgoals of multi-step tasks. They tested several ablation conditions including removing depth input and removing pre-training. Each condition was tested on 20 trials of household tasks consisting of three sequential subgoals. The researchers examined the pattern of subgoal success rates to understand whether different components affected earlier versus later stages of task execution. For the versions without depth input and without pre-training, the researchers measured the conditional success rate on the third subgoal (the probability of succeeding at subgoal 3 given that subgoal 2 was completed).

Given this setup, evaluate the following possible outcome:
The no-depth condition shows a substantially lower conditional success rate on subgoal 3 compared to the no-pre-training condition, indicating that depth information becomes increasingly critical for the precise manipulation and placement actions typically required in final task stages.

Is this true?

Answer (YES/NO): NO